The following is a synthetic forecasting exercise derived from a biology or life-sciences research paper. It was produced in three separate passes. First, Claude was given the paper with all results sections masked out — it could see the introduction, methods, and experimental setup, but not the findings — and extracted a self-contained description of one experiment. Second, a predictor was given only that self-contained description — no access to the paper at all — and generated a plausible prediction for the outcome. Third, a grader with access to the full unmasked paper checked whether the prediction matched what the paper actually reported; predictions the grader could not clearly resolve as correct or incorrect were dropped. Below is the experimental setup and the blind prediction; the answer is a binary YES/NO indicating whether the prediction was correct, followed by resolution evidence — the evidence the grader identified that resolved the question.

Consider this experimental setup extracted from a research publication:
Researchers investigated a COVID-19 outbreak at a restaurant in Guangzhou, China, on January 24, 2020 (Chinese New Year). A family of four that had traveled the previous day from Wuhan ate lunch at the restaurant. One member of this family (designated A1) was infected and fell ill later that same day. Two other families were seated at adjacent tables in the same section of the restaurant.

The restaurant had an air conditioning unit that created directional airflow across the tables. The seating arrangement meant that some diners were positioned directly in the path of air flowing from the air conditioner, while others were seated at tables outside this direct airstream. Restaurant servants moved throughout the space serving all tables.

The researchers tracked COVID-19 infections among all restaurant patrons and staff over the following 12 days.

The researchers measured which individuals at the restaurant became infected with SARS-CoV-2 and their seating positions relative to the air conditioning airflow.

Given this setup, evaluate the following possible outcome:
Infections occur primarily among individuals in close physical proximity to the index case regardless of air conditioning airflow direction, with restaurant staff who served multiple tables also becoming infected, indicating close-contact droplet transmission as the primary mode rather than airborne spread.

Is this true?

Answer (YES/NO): NO